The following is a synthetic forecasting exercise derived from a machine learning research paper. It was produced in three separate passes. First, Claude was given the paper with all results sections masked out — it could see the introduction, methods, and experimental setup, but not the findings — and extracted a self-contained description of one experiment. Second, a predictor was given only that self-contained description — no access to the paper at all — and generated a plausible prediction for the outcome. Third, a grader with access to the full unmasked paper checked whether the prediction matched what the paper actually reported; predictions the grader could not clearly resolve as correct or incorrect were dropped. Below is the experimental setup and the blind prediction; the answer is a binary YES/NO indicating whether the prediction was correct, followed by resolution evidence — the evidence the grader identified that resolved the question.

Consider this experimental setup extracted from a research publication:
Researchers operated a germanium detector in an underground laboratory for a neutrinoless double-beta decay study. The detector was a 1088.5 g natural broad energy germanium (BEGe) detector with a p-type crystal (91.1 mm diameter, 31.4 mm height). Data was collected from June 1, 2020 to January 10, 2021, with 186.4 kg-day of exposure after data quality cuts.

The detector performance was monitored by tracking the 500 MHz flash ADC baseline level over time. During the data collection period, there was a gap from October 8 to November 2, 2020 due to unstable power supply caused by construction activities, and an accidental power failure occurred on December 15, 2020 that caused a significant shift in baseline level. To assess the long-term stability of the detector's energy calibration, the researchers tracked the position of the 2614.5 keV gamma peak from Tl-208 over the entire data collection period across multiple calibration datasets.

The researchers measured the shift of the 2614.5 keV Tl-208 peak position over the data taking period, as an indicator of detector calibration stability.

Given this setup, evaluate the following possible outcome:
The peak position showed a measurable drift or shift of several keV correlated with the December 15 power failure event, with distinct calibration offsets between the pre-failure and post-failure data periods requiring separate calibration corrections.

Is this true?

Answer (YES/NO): NO